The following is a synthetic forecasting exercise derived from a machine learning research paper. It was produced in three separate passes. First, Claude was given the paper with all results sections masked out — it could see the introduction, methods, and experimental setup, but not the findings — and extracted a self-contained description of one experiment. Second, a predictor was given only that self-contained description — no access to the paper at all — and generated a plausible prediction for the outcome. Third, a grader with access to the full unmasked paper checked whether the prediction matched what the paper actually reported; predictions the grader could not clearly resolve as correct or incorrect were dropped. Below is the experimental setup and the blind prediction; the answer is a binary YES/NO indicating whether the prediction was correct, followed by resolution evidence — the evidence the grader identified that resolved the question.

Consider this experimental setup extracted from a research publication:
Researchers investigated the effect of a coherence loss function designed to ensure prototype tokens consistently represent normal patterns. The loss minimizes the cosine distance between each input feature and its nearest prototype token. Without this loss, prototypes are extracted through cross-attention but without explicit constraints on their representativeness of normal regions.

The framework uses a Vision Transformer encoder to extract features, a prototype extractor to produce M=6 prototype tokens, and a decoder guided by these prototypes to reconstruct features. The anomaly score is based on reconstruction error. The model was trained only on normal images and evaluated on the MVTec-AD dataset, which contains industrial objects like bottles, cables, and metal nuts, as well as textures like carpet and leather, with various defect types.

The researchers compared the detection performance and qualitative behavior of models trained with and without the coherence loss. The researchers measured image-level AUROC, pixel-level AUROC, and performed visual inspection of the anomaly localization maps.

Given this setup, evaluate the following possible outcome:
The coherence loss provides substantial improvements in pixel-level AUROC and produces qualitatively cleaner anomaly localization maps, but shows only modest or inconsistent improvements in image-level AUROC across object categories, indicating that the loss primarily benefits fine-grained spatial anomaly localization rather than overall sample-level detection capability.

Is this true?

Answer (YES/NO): NO